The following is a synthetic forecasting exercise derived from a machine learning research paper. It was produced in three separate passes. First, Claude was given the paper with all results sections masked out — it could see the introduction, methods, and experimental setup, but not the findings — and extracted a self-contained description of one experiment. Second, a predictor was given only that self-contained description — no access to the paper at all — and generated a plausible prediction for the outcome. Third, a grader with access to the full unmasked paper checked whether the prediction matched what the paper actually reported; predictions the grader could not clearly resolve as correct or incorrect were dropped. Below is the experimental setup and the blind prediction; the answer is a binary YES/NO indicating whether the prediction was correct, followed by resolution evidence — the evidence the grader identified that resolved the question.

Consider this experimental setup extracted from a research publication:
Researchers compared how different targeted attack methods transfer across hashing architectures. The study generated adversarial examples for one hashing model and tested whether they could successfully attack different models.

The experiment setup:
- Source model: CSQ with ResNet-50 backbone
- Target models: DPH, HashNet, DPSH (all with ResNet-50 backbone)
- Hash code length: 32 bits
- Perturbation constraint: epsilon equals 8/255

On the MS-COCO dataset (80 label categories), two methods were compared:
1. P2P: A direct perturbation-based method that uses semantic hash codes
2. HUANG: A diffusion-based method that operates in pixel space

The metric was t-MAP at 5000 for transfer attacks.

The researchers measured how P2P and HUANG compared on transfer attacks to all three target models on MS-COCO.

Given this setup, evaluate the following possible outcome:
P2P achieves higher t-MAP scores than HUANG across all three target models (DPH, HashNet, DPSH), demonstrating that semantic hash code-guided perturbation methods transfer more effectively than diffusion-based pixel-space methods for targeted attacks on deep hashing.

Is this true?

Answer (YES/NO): NO